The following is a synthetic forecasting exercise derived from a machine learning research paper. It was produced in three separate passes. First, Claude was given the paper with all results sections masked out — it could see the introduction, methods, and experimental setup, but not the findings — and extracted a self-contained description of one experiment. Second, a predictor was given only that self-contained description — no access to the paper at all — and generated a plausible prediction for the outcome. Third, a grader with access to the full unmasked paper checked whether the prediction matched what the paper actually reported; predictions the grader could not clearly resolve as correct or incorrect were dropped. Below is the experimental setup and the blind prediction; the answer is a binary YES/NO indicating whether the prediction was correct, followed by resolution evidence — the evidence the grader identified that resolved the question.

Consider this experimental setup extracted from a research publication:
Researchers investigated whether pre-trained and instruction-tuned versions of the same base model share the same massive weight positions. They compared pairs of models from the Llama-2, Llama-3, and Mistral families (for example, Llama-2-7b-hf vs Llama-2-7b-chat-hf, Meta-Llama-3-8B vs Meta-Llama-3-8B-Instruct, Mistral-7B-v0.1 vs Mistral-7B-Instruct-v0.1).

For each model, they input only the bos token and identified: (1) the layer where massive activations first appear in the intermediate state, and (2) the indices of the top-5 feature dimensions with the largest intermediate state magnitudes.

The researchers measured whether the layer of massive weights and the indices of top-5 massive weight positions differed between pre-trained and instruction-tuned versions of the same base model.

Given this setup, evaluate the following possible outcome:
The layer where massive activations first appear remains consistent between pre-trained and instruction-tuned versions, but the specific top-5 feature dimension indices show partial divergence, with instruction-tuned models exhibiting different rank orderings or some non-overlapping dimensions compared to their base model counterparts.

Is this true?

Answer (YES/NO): NO